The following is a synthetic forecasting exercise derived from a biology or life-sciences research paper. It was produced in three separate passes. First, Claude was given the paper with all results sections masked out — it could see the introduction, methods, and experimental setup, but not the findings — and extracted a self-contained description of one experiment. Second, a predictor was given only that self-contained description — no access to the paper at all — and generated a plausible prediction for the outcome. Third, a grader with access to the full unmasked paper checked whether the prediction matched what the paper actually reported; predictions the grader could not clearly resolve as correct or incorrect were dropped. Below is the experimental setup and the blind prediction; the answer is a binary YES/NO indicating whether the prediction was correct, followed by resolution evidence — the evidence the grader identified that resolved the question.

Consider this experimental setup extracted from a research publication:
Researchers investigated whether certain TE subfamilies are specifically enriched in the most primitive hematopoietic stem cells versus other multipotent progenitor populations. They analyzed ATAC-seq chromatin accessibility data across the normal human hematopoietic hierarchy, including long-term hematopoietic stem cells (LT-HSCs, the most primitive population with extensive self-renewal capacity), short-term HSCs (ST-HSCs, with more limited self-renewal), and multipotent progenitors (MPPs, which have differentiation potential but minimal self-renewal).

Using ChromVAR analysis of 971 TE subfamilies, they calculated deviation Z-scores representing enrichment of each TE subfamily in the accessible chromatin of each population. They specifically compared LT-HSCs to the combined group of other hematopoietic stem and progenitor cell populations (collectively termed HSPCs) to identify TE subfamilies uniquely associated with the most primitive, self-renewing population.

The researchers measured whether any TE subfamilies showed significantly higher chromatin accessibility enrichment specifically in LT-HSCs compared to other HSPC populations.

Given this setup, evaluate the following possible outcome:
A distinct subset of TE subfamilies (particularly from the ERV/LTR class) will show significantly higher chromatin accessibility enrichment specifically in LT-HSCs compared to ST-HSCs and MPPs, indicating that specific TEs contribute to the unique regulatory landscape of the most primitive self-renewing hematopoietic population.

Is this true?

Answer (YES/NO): NO